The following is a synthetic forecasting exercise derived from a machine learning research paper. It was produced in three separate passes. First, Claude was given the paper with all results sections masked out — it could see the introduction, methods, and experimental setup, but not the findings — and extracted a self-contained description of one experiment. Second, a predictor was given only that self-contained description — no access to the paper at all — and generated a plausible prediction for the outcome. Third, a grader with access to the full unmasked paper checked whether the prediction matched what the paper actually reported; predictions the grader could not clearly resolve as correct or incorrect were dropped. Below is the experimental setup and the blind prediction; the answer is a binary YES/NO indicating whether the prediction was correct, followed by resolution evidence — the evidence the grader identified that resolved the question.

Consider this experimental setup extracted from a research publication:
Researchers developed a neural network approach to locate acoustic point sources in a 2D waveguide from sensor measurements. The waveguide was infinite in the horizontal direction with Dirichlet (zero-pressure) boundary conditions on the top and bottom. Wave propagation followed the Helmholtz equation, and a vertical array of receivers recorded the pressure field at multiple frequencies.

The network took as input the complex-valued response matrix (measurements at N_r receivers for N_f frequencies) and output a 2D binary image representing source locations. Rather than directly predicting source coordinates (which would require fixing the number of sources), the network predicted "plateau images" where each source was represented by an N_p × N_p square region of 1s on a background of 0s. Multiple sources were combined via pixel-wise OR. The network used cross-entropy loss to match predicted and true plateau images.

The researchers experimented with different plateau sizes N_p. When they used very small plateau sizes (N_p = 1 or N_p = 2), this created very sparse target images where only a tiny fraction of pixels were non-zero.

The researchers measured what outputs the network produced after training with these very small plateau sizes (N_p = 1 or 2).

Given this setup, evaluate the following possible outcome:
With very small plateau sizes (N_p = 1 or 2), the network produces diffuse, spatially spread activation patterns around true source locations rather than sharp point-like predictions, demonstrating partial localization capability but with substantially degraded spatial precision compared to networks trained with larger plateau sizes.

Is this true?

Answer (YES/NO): NO